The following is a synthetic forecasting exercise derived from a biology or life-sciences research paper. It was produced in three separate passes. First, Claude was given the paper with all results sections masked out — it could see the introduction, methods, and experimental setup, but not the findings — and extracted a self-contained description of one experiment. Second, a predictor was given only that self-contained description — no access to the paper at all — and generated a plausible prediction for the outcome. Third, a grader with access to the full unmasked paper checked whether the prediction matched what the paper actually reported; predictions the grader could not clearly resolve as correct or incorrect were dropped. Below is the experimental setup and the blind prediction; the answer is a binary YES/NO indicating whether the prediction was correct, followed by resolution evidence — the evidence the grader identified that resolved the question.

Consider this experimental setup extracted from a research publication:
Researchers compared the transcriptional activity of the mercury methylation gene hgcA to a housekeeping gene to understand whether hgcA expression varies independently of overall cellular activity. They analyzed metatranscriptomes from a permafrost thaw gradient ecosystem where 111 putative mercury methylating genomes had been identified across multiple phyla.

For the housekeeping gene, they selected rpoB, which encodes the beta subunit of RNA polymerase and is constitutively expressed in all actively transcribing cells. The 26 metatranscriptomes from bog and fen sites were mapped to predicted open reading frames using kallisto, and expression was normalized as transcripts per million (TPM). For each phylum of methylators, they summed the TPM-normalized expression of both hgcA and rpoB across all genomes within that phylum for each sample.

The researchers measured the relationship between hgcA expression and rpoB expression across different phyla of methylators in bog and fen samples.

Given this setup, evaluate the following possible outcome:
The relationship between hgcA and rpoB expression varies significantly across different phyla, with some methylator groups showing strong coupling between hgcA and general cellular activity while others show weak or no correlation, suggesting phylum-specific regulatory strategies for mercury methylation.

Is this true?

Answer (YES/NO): YES